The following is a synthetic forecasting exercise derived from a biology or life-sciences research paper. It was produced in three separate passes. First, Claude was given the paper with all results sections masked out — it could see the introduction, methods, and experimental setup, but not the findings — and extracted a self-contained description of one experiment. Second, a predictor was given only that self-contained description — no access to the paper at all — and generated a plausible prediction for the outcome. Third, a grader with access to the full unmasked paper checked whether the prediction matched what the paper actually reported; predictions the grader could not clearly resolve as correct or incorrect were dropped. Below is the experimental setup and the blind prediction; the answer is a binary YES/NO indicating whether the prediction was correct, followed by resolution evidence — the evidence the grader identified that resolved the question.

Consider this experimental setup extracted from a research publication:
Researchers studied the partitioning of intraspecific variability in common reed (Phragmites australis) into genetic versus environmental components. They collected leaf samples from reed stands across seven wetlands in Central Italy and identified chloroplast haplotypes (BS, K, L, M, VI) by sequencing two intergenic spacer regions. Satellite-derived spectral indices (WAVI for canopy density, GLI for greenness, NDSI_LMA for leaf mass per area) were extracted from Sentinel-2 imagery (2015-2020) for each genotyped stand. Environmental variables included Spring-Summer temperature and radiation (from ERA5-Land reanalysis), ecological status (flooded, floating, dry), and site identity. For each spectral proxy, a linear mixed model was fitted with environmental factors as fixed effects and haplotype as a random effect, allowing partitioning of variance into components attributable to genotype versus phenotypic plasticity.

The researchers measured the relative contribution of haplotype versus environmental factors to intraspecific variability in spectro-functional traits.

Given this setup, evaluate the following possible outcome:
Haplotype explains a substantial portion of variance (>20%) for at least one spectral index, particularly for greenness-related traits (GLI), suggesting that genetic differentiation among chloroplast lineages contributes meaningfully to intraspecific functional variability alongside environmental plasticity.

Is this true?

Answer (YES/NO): YES